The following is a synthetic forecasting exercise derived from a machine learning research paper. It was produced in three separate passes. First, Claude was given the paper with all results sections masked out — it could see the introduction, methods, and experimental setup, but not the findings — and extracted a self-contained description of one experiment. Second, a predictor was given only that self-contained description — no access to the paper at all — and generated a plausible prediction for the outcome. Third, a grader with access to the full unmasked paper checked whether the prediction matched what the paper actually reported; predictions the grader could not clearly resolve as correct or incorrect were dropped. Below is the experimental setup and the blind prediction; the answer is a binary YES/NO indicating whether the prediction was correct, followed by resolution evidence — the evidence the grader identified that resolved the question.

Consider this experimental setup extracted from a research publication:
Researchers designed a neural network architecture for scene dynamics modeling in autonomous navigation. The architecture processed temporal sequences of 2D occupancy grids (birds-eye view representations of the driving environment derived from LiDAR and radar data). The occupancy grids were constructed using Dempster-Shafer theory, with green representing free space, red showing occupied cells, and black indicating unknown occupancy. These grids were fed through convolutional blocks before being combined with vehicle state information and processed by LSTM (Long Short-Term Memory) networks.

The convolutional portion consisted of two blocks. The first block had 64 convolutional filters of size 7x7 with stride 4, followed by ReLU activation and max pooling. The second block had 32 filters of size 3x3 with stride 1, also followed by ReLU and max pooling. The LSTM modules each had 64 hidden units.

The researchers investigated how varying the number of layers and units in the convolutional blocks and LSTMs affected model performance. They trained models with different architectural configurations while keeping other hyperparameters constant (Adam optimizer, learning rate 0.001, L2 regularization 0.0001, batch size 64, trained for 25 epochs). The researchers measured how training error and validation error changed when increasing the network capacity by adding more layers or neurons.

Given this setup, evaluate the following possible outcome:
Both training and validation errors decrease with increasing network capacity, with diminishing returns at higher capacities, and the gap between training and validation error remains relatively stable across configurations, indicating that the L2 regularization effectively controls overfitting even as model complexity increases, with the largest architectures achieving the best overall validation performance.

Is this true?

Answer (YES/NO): NO